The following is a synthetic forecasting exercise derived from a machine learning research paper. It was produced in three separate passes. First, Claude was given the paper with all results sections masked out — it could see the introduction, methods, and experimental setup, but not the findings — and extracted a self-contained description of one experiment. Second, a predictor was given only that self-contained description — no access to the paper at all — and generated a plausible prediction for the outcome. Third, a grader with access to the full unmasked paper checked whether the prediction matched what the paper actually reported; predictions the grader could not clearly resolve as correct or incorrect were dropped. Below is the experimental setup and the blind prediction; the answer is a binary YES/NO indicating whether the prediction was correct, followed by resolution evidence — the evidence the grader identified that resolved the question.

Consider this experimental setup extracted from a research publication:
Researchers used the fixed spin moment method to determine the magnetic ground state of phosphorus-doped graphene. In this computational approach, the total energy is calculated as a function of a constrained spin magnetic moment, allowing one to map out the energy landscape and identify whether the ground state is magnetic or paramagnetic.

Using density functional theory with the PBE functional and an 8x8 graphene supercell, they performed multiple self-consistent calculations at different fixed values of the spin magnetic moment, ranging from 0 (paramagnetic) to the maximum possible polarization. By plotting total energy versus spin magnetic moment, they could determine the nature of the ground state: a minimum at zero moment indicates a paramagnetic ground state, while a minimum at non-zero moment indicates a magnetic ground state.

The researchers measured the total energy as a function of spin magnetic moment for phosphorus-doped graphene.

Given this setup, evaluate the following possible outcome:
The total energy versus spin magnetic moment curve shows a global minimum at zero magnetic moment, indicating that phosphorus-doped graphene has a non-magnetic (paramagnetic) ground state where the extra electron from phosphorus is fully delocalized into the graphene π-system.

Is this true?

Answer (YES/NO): NO